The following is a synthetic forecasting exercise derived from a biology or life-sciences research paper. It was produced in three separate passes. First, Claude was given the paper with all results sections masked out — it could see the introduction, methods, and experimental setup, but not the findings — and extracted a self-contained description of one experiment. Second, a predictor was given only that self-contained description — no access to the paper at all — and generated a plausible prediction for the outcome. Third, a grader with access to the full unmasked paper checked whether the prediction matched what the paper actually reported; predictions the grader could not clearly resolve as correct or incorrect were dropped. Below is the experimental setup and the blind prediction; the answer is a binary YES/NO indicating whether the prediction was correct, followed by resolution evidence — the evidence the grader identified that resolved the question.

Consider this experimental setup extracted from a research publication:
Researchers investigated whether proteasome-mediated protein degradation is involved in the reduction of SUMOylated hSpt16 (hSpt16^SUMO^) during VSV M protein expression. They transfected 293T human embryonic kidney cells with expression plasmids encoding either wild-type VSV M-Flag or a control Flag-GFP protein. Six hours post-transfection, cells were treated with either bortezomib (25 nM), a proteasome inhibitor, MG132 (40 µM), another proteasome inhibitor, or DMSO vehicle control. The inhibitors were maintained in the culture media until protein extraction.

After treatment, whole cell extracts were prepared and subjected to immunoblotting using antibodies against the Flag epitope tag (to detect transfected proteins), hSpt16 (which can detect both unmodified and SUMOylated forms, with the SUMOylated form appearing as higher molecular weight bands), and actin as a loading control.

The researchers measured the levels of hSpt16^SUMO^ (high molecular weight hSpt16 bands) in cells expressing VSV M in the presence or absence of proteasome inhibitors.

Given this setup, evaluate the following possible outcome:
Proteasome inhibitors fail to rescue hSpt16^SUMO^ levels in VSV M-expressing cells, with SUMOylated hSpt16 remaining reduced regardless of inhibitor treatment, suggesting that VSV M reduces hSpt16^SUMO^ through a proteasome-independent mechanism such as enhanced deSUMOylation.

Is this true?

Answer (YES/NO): NO